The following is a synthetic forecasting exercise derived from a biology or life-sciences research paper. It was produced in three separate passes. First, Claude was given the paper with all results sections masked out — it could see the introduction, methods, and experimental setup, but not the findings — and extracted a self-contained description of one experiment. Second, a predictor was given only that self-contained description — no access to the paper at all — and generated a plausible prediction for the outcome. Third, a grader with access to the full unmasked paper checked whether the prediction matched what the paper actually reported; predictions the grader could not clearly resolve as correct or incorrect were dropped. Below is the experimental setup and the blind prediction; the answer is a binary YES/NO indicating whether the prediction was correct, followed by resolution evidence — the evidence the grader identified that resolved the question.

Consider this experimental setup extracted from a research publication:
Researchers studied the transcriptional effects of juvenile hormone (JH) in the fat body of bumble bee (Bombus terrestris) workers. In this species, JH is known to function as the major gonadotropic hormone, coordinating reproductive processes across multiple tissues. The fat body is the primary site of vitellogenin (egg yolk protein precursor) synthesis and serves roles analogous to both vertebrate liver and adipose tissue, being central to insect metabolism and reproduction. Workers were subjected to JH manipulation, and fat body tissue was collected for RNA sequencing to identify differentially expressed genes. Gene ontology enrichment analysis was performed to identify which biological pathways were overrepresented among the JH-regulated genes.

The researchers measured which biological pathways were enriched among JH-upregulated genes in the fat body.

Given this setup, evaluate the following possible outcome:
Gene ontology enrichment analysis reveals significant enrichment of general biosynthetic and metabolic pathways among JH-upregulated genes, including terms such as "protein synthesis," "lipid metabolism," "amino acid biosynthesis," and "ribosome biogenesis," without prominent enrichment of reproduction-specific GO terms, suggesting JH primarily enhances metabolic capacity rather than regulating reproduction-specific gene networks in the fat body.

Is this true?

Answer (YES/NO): YES